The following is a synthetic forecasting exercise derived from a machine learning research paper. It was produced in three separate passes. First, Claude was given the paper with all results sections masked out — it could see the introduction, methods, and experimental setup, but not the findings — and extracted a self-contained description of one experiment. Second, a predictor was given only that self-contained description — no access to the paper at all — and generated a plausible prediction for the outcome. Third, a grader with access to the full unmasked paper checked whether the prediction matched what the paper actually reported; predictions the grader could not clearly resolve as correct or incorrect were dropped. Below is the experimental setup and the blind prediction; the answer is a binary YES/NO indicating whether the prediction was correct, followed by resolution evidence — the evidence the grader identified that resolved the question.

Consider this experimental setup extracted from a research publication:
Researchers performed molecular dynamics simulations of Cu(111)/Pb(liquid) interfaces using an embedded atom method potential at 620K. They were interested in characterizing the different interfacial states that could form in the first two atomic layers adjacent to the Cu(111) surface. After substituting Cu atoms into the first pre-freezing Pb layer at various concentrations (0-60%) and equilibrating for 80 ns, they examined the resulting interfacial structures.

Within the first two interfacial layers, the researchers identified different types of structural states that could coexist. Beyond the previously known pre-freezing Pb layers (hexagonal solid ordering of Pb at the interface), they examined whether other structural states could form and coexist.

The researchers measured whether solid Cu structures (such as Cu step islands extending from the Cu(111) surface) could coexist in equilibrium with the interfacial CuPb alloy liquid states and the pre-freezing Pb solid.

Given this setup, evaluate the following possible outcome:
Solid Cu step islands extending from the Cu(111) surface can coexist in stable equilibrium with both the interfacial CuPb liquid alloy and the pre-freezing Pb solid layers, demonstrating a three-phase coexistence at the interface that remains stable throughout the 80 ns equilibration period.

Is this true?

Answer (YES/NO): NO